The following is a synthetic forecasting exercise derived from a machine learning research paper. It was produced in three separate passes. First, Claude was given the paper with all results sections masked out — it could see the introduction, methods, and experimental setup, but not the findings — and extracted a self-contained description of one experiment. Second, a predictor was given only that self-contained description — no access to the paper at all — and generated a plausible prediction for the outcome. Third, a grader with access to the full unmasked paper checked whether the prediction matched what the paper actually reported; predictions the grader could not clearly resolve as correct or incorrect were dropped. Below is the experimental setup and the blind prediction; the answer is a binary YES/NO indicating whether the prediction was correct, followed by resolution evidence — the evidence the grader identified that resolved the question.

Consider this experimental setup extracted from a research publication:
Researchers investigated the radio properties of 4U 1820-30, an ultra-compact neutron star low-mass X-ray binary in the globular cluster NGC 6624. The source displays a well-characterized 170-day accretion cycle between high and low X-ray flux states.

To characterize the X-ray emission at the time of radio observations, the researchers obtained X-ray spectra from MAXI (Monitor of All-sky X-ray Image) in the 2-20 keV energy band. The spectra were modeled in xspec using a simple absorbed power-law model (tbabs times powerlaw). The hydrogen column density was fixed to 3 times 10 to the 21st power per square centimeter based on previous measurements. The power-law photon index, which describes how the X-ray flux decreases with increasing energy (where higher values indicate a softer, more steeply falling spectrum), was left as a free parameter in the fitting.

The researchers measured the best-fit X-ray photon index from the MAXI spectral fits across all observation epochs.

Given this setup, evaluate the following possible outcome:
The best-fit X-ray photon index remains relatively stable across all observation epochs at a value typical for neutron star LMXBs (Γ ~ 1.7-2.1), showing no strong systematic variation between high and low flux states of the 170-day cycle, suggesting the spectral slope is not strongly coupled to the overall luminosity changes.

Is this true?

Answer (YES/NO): YES